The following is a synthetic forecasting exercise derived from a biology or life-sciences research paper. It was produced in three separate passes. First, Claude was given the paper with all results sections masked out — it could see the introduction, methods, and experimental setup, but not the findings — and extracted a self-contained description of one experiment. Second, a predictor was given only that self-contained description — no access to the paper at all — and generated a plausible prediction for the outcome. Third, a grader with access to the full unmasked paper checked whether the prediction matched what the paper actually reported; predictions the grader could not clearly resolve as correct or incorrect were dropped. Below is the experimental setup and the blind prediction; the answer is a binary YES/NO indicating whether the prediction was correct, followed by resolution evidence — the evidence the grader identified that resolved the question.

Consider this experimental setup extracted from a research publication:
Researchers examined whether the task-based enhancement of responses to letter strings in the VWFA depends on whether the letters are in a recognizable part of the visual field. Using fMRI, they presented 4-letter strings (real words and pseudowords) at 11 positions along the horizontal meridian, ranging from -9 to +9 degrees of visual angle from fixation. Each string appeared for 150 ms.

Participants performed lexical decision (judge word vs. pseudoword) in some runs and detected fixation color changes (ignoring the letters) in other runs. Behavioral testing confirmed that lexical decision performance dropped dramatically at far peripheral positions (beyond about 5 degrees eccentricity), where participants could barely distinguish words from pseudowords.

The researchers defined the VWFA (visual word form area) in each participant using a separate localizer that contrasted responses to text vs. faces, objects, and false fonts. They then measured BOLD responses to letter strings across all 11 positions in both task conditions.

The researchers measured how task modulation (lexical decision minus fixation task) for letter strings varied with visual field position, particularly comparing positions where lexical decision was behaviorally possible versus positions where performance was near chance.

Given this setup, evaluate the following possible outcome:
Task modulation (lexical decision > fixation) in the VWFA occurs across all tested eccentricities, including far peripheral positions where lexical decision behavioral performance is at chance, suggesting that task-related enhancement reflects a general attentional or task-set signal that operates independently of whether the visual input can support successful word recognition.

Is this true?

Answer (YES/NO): NO